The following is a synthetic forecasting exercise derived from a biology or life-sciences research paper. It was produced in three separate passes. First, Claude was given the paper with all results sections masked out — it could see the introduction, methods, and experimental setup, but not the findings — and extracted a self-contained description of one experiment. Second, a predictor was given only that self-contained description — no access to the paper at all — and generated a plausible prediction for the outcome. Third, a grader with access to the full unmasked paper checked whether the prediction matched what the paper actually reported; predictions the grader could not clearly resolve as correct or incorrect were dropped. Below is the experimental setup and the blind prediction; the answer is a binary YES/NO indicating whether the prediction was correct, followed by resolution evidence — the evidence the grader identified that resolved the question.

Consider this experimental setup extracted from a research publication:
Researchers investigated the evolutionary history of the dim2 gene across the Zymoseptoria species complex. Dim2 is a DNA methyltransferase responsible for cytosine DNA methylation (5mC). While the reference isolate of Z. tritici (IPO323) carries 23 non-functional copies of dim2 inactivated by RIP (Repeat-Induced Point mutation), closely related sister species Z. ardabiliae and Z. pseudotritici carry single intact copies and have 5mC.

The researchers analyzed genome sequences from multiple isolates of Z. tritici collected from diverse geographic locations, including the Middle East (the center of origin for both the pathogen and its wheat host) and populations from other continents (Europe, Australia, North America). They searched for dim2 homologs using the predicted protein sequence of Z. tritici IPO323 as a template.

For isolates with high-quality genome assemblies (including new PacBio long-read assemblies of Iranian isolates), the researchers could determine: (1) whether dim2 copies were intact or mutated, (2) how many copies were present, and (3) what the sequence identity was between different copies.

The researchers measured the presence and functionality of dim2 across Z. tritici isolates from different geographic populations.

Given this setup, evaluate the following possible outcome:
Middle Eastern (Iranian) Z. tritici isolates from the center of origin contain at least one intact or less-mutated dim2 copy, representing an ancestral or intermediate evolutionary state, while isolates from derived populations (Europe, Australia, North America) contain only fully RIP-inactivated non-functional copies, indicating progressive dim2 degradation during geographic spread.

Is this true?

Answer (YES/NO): NO